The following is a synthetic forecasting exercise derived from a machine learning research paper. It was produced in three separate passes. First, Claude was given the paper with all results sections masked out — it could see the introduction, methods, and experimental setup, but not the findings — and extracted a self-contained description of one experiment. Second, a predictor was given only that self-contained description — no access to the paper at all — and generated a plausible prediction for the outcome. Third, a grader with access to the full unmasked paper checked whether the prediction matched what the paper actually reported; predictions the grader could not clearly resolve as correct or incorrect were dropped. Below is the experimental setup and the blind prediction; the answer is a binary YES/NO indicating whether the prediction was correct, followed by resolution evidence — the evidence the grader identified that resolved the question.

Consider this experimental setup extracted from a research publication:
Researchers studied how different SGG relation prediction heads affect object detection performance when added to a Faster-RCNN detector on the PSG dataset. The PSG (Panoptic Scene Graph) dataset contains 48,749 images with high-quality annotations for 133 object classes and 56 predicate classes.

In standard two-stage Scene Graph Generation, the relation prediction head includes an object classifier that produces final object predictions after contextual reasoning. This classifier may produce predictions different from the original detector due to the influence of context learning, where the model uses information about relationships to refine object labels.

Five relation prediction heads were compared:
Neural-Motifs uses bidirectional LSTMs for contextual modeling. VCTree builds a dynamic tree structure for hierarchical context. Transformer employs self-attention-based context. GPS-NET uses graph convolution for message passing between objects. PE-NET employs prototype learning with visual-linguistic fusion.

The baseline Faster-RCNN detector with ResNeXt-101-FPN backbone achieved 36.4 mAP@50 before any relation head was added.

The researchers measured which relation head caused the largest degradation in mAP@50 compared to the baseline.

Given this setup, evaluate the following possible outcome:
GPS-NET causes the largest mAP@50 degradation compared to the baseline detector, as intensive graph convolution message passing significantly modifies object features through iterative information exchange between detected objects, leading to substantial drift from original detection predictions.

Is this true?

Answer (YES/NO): YES